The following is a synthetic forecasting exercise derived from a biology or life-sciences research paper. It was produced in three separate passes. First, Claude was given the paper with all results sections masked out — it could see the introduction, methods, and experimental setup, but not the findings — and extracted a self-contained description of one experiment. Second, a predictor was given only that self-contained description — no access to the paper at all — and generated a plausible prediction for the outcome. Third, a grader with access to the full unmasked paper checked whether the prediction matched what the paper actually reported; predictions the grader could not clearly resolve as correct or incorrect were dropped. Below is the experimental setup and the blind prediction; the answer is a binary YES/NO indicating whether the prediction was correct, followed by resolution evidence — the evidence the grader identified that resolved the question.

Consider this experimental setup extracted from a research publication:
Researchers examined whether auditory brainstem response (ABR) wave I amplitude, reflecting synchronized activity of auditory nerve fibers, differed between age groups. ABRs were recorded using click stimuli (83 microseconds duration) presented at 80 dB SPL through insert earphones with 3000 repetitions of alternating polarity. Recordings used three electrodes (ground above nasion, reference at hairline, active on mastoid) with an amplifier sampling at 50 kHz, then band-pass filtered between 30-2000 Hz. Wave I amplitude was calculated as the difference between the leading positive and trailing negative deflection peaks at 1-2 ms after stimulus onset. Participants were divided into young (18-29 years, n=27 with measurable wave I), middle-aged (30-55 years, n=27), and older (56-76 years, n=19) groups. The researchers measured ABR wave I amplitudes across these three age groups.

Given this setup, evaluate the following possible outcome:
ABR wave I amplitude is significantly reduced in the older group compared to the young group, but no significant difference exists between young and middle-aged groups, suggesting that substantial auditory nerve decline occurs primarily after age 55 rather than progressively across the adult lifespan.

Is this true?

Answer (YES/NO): NO